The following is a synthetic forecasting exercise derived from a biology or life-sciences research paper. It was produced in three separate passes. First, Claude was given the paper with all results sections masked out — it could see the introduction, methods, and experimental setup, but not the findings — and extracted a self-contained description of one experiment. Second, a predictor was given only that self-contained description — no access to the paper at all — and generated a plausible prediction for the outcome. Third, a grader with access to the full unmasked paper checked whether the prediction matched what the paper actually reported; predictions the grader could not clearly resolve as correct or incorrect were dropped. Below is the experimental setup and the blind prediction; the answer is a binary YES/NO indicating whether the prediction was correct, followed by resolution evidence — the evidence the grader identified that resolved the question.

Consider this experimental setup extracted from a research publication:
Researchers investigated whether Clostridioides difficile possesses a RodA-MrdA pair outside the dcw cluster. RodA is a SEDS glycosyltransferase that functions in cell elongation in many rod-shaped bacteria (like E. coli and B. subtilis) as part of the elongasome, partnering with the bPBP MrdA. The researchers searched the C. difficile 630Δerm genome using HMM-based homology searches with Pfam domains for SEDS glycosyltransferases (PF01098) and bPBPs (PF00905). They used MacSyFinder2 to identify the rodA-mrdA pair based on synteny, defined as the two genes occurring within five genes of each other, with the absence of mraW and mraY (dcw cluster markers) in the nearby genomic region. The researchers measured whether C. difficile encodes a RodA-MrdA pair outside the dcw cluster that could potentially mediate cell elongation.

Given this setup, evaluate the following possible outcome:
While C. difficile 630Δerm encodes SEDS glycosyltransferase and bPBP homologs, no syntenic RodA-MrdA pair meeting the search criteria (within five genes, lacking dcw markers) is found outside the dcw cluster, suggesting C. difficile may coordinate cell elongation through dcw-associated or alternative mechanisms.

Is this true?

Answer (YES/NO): NO